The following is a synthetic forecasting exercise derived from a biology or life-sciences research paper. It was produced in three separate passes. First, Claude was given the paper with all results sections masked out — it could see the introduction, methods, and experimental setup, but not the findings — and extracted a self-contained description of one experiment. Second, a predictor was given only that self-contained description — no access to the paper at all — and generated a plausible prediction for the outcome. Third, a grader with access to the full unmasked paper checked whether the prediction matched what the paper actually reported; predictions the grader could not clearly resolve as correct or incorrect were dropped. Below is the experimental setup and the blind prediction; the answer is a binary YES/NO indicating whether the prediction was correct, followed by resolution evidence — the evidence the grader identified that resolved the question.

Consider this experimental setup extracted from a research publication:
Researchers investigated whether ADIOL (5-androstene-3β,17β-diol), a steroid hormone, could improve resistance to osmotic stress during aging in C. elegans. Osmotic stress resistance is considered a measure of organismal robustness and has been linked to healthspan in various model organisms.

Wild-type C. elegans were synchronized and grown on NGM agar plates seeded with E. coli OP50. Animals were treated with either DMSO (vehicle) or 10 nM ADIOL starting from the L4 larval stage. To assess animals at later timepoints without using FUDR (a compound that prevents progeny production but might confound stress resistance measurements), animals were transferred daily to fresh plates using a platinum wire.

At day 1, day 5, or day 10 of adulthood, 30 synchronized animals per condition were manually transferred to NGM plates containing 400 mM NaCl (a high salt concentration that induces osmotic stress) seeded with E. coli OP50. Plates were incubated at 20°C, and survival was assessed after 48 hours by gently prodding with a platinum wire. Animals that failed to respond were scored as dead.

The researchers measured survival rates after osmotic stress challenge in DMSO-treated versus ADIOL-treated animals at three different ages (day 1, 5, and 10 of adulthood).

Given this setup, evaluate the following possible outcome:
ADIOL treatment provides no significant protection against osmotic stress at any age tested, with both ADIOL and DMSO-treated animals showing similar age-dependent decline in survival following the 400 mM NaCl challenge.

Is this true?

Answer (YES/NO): NO